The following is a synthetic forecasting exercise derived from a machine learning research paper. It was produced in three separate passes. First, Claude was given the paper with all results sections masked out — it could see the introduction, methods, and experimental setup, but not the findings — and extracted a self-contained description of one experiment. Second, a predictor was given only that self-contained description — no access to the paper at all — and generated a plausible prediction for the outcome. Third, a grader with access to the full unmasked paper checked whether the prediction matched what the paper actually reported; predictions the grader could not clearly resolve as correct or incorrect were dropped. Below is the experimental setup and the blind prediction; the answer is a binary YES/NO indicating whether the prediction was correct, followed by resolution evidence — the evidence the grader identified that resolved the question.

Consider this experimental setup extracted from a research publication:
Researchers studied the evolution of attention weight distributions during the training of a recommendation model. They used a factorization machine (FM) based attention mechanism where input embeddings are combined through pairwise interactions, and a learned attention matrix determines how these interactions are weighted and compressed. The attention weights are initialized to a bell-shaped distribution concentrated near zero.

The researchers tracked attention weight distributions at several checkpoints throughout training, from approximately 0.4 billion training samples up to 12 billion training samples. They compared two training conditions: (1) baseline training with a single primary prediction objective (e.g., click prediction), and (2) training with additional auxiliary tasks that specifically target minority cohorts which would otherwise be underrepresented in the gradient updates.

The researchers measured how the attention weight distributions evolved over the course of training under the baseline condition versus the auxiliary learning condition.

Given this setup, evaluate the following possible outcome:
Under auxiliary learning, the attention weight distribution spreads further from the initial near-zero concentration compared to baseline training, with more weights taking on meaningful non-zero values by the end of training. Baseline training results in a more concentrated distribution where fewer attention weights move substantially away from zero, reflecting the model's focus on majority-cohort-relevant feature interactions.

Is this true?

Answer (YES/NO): YES